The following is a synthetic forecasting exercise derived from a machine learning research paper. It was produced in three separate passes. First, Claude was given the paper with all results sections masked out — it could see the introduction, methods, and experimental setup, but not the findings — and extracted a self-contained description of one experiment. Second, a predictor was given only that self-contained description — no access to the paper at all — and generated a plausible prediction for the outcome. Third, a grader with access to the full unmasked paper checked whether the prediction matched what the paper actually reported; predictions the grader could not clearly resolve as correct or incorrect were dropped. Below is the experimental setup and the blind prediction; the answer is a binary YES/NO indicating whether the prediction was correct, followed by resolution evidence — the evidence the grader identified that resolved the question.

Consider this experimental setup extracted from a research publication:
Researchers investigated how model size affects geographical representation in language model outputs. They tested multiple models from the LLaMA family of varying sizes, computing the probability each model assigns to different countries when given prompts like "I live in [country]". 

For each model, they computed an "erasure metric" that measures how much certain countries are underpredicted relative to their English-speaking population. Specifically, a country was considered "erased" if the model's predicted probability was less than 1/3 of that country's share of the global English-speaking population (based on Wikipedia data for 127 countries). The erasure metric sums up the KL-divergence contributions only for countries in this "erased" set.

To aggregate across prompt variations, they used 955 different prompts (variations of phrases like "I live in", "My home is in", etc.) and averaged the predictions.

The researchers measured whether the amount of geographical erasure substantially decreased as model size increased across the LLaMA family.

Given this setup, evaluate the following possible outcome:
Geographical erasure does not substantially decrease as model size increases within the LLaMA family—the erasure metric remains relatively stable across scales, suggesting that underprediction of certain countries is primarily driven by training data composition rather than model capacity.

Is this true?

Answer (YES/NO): YES